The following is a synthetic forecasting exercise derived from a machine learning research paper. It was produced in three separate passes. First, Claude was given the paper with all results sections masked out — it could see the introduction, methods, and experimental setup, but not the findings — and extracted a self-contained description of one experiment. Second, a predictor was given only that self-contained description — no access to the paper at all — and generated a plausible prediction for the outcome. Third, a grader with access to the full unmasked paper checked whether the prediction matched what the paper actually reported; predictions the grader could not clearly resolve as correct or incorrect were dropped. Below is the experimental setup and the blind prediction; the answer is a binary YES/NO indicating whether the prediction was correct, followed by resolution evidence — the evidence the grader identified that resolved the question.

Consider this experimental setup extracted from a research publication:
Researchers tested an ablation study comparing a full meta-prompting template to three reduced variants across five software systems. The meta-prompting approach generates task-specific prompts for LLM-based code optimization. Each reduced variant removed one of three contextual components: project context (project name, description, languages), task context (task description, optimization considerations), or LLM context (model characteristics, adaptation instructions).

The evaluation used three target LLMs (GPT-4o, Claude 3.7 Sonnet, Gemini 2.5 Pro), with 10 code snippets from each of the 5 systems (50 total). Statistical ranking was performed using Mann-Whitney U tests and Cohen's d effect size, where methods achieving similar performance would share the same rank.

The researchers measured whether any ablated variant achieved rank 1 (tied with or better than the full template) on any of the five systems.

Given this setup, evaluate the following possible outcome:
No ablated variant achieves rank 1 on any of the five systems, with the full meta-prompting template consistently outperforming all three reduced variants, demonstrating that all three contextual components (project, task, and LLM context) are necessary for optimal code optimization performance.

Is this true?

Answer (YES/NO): NO